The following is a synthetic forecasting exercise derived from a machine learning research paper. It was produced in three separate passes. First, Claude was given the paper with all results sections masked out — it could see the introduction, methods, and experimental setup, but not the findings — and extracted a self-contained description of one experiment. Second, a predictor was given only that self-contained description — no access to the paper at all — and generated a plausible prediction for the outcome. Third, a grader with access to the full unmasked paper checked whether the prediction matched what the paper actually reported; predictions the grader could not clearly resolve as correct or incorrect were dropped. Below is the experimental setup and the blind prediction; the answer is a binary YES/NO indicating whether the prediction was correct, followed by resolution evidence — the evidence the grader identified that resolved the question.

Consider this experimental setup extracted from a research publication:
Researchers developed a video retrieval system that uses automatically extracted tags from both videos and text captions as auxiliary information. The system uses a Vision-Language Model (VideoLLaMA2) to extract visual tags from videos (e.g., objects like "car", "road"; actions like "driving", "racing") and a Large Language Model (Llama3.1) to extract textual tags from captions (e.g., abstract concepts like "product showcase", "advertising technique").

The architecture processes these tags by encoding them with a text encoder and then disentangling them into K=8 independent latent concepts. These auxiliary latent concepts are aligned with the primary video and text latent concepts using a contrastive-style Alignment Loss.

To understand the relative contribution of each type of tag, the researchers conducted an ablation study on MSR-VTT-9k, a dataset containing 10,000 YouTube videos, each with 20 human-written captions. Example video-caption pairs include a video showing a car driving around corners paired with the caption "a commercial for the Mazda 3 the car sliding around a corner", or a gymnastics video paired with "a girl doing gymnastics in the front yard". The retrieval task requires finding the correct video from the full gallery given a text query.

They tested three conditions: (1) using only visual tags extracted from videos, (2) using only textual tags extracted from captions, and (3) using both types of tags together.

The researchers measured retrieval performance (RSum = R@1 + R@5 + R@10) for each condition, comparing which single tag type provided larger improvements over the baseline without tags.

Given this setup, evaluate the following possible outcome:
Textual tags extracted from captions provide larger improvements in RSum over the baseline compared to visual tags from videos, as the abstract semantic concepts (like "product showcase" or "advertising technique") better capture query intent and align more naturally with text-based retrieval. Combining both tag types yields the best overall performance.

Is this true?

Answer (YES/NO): YES